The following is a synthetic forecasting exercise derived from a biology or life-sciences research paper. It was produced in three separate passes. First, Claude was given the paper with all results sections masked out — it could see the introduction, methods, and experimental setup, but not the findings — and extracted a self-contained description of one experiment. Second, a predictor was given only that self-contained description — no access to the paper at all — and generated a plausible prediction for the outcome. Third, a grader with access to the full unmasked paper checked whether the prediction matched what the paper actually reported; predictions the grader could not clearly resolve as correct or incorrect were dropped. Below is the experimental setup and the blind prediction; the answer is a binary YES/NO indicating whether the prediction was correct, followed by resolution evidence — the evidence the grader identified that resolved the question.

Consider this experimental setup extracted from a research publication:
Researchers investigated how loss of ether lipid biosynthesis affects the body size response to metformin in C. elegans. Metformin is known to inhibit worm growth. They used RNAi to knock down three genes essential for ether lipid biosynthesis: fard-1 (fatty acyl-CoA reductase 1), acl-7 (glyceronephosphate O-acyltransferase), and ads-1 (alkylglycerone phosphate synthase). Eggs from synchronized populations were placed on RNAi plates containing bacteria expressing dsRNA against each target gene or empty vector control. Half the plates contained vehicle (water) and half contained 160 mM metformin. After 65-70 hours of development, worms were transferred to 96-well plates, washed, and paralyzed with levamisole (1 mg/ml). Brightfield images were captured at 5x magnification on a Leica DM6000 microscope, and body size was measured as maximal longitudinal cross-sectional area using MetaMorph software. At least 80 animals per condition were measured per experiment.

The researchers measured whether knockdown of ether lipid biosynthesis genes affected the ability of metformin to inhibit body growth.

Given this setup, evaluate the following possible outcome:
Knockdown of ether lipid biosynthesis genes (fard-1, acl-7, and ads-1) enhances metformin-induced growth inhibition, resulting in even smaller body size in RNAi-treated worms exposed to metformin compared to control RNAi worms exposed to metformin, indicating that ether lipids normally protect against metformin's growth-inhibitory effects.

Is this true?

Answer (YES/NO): NO